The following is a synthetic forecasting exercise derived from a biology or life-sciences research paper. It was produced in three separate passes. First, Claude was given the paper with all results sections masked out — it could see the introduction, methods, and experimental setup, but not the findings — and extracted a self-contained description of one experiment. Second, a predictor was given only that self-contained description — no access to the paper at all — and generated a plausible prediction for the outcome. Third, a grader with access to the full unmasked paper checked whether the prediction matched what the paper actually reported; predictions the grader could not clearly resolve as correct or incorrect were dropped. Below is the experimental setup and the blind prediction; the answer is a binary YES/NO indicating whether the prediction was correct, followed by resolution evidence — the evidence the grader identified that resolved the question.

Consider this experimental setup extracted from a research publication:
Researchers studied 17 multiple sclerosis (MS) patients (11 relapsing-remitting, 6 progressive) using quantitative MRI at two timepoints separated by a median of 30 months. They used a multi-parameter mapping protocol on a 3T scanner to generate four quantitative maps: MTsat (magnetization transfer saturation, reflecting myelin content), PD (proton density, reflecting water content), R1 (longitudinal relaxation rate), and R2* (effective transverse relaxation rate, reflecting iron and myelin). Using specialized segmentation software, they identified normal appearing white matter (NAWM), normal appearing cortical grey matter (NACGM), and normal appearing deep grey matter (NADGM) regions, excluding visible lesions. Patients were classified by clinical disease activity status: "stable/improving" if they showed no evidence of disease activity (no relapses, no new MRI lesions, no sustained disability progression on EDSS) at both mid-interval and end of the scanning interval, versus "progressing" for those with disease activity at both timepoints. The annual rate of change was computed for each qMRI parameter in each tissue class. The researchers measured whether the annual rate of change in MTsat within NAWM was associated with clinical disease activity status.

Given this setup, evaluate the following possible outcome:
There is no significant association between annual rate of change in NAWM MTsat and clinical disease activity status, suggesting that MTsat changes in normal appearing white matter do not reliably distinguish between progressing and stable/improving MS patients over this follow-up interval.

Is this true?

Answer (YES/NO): NO